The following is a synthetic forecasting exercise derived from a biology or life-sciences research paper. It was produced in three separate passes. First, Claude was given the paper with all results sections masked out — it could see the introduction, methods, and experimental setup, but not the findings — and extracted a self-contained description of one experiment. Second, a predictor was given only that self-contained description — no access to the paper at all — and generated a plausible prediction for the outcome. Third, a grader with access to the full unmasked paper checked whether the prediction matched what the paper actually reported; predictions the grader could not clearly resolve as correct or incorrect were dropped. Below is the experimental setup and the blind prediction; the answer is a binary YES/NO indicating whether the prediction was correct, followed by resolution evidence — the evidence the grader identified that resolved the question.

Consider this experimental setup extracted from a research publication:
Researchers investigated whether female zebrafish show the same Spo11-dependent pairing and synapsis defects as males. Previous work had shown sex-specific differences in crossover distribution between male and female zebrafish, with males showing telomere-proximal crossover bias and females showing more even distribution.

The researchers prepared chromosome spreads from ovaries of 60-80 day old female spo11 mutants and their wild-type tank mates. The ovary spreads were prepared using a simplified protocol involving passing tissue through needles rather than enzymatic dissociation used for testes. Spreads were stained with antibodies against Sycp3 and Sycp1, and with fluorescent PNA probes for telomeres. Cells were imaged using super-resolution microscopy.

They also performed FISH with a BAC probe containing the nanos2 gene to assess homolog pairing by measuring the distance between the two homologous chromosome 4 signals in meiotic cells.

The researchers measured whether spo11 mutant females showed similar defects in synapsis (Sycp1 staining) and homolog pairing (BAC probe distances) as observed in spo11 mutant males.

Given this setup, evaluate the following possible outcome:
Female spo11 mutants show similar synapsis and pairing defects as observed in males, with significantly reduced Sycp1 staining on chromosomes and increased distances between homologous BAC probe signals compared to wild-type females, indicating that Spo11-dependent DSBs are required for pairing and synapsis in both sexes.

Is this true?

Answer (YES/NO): YES